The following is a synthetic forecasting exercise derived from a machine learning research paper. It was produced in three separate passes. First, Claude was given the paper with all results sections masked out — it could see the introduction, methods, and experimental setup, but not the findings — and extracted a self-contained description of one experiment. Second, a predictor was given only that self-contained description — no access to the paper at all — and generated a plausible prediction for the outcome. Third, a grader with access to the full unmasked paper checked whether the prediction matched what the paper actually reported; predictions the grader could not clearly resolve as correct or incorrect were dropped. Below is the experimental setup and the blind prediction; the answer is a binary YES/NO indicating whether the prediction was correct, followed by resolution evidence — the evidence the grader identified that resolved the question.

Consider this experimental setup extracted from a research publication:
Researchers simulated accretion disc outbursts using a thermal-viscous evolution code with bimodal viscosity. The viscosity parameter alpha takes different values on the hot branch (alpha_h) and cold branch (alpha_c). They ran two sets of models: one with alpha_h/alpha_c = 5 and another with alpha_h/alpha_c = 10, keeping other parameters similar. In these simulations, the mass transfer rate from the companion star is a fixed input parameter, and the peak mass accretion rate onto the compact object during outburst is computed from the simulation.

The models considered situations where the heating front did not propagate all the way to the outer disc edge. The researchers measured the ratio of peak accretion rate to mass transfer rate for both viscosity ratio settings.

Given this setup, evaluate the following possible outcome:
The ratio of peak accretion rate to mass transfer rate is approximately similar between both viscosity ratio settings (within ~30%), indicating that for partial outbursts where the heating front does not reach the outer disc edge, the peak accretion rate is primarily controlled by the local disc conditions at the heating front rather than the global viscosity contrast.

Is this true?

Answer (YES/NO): NO